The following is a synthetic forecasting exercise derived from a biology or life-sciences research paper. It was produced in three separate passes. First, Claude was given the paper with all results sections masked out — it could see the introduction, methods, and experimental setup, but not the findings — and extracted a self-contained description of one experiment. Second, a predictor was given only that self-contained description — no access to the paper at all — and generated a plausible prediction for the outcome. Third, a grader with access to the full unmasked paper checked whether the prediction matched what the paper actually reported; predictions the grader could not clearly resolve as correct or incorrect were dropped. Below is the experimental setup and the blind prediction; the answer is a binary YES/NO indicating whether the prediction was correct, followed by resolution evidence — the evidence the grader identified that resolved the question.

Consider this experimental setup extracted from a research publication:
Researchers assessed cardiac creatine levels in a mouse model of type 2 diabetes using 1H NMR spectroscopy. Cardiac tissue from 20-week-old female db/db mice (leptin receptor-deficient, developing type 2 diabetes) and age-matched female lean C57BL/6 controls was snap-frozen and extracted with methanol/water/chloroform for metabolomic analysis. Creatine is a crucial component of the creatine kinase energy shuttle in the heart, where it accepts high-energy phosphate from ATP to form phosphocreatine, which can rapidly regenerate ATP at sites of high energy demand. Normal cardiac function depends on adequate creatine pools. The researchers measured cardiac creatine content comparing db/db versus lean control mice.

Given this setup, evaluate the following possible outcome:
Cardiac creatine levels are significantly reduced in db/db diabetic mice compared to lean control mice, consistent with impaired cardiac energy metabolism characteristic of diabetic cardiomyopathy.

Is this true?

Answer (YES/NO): YES